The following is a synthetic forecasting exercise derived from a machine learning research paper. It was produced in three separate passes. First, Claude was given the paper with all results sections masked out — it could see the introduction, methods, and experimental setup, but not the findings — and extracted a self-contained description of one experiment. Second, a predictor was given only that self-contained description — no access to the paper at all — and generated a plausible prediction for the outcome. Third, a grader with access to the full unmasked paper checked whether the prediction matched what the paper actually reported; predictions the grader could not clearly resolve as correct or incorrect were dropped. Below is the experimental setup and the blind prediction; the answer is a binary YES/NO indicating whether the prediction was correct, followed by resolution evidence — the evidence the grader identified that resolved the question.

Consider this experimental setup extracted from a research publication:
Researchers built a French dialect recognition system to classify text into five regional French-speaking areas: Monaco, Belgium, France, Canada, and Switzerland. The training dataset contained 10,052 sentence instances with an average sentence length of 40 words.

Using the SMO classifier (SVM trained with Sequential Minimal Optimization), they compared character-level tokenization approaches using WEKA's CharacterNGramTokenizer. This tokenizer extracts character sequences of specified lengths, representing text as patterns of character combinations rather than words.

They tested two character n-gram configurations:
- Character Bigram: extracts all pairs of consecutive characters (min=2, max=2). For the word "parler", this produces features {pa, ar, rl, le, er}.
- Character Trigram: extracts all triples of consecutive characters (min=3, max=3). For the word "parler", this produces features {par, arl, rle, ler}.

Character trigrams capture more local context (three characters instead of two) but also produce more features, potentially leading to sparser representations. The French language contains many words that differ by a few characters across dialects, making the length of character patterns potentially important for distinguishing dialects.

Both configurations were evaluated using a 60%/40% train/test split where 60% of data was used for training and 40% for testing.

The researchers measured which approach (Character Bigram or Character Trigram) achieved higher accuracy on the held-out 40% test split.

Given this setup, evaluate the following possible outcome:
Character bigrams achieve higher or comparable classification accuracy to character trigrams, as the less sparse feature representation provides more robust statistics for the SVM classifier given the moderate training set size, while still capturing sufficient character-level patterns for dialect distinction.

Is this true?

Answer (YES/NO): NO